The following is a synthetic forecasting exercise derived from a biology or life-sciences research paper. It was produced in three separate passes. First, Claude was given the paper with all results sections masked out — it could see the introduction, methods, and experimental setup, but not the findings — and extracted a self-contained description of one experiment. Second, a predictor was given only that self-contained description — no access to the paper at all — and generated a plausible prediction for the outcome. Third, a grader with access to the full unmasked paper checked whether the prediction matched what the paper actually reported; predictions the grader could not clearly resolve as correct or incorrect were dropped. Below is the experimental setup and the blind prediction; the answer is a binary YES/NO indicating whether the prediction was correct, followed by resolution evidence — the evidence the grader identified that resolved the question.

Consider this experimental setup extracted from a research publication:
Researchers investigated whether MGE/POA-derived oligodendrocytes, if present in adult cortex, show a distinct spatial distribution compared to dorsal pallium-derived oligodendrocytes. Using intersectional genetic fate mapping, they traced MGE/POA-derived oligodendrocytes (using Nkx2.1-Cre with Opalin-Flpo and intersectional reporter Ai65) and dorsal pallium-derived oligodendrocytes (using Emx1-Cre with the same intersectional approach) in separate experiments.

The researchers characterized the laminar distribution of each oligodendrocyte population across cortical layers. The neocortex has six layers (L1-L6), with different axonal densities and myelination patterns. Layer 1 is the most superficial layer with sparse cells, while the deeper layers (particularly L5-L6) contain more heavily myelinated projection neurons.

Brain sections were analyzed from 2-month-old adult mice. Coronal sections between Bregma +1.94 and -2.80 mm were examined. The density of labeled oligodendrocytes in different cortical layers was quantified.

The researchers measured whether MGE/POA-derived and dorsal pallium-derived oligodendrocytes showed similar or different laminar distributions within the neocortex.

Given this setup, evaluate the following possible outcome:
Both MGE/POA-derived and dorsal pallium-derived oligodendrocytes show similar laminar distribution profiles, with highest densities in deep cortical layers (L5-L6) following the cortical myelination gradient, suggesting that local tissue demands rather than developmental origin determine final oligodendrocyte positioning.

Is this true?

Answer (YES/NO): NO